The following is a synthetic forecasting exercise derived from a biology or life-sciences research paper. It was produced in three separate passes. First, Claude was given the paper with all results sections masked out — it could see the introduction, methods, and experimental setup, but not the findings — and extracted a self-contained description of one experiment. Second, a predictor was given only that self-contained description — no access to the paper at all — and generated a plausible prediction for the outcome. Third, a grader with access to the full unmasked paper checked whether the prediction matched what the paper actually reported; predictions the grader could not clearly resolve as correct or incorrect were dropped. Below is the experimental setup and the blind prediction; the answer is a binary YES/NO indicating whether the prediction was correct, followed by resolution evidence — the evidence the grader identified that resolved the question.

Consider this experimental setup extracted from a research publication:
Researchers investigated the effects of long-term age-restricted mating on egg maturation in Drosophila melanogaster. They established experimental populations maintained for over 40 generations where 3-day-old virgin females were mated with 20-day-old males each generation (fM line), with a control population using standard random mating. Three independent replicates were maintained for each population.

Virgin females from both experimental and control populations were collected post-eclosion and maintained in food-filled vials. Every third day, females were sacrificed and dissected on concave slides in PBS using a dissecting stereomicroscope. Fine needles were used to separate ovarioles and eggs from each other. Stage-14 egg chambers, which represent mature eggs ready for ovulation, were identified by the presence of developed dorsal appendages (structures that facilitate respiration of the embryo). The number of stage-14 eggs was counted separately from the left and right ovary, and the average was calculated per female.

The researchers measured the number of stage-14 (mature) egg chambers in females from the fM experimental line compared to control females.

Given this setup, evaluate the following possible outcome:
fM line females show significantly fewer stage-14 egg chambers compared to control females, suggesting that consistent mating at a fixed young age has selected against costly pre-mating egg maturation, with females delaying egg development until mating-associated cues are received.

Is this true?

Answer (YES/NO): YES